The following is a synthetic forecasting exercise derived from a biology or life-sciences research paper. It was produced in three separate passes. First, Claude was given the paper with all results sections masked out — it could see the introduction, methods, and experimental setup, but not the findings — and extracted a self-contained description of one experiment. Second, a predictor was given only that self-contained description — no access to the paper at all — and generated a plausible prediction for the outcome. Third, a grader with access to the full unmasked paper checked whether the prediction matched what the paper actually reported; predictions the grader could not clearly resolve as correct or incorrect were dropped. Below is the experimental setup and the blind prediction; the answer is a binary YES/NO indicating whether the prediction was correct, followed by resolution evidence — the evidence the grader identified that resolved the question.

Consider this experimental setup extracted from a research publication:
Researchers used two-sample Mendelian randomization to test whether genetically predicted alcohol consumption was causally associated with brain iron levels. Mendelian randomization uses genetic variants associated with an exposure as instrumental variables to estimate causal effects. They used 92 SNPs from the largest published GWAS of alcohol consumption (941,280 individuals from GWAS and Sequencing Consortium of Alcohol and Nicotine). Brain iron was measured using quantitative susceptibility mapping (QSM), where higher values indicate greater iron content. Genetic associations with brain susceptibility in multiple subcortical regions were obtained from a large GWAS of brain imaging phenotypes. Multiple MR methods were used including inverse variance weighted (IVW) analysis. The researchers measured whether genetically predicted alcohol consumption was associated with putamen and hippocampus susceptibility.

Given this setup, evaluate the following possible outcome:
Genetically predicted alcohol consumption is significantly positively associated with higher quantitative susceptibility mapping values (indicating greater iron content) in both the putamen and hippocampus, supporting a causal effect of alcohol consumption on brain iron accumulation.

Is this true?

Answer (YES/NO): NO